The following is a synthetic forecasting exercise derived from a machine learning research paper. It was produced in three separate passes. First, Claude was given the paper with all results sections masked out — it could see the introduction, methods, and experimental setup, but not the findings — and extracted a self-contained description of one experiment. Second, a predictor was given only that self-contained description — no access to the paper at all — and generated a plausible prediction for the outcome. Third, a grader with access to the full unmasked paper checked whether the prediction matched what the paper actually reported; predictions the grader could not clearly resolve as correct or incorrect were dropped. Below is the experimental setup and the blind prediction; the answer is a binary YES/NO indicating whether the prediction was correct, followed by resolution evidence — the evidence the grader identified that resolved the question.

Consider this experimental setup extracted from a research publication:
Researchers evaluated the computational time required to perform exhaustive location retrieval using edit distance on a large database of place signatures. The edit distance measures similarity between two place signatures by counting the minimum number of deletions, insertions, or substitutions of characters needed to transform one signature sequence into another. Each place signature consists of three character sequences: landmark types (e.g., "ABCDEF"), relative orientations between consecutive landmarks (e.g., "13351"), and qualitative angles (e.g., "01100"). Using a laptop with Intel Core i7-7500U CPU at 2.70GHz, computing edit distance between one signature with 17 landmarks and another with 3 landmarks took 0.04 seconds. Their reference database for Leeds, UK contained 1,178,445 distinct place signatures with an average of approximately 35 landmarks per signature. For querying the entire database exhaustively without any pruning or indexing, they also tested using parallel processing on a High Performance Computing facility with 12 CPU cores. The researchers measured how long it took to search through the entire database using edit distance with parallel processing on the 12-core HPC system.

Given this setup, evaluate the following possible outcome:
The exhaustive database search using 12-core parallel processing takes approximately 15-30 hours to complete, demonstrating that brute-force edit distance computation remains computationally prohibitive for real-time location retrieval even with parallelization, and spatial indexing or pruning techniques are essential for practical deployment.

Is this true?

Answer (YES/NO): NO